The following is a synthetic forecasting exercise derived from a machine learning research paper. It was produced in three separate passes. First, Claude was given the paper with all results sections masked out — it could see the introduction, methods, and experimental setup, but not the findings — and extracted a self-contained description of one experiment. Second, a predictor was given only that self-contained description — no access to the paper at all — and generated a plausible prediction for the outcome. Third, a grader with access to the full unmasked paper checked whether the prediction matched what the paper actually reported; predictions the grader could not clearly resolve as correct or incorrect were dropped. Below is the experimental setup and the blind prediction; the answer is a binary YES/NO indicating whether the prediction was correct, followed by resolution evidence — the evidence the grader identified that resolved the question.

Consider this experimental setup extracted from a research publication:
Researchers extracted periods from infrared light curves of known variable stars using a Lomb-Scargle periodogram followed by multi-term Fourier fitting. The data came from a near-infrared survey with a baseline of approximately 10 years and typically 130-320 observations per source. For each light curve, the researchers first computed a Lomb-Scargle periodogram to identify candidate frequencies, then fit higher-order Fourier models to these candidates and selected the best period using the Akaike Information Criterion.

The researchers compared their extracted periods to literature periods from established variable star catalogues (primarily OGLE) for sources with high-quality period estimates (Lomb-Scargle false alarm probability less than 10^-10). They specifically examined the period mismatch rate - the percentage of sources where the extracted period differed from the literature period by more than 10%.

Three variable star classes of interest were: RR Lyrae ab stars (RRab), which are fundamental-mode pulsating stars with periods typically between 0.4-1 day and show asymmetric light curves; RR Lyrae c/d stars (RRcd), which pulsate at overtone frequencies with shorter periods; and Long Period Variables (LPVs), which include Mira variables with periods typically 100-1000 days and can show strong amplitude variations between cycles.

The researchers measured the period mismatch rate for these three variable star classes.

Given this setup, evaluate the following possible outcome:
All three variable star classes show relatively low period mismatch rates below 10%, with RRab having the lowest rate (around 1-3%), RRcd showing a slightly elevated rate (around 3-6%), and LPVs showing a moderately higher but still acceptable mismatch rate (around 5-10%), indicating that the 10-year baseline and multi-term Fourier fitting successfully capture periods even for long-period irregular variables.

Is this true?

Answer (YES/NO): NO